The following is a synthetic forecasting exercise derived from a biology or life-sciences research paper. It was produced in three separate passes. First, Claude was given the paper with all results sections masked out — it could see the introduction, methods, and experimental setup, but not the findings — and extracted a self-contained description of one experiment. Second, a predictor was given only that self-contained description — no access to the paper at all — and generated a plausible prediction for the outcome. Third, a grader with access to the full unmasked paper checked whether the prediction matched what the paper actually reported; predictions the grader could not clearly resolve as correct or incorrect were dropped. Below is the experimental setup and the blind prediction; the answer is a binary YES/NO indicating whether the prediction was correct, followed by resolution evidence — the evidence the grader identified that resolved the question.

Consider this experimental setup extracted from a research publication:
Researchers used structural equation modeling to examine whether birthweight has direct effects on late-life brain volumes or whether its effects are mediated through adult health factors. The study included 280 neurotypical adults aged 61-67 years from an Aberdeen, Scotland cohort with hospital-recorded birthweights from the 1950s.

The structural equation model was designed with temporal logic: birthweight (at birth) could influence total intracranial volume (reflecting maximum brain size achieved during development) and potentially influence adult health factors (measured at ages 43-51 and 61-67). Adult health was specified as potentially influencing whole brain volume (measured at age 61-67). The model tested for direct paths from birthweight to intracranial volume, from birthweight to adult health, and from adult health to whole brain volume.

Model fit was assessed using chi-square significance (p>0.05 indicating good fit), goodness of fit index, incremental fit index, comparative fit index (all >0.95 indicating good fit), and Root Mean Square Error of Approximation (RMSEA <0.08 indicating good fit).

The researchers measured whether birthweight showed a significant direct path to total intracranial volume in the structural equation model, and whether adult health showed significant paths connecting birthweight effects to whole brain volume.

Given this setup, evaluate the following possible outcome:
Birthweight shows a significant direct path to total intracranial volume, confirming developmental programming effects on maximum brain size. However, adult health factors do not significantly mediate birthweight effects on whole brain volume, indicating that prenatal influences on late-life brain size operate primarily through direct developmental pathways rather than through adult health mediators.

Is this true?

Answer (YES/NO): NO